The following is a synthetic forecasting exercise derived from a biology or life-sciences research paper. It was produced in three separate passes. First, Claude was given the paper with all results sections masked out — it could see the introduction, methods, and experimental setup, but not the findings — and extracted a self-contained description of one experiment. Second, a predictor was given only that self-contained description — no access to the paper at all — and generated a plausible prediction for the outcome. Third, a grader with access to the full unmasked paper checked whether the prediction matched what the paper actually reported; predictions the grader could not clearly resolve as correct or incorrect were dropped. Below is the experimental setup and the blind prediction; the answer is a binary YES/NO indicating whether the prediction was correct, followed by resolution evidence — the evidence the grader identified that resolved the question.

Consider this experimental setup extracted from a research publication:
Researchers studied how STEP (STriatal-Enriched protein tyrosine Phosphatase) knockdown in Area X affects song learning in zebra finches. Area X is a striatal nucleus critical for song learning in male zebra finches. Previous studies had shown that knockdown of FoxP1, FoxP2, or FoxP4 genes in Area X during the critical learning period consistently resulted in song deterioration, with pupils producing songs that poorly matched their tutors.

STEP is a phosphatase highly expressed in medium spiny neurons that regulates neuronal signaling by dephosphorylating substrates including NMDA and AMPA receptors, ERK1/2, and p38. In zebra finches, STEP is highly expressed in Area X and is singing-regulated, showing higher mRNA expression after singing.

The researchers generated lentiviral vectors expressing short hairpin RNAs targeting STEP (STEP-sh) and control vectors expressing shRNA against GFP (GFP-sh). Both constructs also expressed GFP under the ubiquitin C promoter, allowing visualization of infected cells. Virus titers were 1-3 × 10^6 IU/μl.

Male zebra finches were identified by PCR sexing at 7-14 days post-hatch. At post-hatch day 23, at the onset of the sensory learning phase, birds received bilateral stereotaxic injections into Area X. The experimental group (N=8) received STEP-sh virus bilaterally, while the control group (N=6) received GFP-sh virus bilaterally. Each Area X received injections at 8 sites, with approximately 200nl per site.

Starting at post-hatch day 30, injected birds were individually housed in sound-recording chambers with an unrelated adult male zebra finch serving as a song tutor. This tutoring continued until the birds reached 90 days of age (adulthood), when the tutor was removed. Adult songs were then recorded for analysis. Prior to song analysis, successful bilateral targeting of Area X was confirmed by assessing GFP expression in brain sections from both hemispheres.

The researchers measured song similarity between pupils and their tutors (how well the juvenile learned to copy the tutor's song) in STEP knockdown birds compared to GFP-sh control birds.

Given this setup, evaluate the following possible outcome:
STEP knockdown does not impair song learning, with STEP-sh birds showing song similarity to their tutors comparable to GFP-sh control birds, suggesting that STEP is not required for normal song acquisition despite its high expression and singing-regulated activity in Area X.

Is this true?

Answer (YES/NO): YES